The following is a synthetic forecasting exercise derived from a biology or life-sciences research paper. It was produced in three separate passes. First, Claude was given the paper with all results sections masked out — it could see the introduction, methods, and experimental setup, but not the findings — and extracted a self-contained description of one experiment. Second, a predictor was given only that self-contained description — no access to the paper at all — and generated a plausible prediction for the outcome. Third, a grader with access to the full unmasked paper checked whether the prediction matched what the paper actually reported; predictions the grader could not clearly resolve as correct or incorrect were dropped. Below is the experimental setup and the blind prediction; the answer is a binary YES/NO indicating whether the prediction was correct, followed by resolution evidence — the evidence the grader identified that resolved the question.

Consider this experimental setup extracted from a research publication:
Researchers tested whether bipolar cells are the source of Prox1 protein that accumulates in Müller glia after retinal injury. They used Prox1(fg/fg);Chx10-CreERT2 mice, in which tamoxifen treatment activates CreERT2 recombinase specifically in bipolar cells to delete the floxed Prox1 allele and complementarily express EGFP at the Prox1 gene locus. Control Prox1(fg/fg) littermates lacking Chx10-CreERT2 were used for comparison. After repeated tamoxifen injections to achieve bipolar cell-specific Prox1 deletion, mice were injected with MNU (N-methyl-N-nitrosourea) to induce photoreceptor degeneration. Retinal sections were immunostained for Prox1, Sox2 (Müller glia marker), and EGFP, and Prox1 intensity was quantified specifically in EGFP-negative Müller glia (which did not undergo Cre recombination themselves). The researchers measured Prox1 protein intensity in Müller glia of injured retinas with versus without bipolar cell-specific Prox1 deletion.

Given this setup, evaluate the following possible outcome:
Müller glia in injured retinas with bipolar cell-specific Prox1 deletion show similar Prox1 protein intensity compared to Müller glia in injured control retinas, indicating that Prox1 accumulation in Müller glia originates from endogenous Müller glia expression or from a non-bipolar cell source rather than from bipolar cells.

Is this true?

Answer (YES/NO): NO